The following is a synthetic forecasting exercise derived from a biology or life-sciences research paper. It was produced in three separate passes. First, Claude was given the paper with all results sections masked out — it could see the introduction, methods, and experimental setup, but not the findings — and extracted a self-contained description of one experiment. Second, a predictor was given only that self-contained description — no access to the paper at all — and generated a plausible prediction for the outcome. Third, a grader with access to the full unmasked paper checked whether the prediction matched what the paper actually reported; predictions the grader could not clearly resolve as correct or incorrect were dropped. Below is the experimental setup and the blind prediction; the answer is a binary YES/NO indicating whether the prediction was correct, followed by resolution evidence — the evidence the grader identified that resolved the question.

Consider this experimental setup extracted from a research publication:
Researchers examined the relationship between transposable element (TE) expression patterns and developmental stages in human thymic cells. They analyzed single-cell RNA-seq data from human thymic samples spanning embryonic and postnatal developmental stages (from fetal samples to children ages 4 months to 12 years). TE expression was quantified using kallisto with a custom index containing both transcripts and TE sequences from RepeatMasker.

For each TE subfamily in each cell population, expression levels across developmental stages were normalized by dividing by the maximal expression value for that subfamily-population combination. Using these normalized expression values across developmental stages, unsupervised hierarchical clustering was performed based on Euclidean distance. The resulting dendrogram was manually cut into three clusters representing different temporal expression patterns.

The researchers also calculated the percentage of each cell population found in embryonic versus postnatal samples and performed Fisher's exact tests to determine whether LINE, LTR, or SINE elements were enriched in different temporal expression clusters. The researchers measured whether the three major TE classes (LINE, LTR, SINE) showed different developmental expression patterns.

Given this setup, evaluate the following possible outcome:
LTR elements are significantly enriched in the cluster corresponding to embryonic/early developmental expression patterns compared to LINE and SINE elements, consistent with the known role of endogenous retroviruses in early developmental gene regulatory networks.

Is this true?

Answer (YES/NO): NO